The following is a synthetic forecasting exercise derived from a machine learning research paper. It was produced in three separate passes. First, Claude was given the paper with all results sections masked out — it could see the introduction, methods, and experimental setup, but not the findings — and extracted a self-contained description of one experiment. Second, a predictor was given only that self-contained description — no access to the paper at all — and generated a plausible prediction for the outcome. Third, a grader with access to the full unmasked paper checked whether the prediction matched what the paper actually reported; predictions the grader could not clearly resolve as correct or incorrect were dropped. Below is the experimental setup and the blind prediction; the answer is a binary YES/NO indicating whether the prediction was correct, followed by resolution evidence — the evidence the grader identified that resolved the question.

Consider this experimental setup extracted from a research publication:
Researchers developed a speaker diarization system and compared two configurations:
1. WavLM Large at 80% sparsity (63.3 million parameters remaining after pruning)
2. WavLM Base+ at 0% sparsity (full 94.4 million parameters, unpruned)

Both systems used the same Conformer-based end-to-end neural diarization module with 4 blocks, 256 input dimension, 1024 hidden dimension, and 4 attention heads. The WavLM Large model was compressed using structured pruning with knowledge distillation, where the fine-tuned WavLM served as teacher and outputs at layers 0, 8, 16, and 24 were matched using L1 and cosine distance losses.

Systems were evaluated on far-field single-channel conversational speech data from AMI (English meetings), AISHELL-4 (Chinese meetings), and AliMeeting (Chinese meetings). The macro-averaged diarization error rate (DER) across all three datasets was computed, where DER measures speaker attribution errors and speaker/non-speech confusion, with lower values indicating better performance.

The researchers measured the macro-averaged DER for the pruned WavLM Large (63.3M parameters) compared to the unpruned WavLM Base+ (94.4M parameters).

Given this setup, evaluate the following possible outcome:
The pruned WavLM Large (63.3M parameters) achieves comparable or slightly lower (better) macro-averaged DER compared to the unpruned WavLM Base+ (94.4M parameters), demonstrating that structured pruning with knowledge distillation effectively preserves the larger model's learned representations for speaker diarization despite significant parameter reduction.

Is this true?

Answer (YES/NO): YES